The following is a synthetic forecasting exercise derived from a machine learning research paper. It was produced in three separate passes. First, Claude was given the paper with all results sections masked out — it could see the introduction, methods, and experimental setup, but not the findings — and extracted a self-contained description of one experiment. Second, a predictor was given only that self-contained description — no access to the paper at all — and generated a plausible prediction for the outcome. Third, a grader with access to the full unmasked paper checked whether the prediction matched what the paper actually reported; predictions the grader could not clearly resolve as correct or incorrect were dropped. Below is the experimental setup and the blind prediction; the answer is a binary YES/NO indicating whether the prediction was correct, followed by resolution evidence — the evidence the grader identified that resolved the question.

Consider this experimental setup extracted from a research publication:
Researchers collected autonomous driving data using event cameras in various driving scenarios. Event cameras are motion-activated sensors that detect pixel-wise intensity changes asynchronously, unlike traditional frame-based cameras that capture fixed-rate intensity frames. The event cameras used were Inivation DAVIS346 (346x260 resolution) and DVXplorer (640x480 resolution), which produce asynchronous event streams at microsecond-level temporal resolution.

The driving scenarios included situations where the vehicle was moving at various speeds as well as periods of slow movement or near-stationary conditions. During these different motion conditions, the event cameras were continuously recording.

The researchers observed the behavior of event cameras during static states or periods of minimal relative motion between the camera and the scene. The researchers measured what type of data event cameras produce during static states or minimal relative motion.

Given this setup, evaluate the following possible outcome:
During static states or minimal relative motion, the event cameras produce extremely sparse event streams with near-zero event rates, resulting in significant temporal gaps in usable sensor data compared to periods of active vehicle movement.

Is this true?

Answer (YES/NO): NO